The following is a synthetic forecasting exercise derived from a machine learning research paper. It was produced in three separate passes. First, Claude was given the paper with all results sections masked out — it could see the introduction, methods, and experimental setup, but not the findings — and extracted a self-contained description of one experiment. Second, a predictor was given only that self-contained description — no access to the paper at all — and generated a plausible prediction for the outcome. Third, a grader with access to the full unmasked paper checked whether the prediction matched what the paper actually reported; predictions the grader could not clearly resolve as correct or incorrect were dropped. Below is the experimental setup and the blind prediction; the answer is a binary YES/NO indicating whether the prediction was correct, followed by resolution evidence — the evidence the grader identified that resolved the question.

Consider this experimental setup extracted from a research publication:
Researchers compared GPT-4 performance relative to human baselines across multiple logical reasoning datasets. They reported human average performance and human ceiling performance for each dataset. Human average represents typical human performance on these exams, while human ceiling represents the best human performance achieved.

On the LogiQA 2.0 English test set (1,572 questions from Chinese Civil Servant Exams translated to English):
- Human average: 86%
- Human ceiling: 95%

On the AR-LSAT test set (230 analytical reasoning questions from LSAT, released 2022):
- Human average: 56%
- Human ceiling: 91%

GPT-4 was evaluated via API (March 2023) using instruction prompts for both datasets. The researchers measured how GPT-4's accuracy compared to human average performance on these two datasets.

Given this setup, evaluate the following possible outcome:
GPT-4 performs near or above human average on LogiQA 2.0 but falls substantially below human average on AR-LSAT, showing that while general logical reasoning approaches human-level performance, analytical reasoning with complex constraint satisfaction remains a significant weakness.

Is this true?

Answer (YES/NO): NO